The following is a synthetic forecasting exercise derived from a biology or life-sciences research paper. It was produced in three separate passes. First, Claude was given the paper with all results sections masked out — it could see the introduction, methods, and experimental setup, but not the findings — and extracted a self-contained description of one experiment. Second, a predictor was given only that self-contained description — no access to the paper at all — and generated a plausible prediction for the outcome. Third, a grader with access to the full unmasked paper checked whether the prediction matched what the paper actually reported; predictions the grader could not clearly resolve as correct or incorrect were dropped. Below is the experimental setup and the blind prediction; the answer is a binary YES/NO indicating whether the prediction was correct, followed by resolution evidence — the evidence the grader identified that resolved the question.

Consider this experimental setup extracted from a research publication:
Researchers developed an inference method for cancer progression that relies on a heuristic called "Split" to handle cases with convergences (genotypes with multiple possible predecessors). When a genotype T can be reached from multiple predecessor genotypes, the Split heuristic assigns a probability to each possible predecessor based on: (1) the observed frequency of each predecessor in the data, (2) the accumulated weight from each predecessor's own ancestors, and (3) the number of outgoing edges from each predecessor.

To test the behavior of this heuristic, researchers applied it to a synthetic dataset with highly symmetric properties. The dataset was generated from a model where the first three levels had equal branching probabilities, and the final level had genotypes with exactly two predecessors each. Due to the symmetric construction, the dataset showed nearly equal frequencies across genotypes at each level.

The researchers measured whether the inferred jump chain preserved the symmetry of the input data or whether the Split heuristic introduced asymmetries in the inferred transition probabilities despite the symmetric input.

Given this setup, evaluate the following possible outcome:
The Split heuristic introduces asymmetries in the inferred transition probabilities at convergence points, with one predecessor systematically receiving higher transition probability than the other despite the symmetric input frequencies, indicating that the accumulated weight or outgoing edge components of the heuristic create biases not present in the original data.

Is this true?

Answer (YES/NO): YES